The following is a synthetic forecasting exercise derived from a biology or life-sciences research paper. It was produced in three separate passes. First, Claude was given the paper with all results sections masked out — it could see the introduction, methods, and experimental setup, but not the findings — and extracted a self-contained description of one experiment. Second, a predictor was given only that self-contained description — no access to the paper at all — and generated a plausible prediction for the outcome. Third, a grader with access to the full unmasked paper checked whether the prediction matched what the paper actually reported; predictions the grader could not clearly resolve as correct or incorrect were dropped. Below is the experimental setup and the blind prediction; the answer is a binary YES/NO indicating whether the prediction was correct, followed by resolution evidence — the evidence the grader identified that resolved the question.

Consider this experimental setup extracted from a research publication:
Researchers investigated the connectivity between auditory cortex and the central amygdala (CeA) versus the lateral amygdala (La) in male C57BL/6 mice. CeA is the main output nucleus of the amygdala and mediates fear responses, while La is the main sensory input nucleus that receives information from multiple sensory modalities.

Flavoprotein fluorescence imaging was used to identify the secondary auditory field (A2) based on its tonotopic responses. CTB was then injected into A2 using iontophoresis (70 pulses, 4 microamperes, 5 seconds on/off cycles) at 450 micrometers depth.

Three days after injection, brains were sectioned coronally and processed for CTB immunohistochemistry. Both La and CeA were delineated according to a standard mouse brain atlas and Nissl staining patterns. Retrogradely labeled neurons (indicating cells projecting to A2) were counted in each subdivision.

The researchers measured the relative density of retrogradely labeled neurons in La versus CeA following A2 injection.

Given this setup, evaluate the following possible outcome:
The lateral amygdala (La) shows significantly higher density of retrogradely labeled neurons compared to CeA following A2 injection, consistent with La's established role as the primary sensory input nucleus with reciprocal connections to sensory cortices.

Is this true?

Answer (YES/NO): YES